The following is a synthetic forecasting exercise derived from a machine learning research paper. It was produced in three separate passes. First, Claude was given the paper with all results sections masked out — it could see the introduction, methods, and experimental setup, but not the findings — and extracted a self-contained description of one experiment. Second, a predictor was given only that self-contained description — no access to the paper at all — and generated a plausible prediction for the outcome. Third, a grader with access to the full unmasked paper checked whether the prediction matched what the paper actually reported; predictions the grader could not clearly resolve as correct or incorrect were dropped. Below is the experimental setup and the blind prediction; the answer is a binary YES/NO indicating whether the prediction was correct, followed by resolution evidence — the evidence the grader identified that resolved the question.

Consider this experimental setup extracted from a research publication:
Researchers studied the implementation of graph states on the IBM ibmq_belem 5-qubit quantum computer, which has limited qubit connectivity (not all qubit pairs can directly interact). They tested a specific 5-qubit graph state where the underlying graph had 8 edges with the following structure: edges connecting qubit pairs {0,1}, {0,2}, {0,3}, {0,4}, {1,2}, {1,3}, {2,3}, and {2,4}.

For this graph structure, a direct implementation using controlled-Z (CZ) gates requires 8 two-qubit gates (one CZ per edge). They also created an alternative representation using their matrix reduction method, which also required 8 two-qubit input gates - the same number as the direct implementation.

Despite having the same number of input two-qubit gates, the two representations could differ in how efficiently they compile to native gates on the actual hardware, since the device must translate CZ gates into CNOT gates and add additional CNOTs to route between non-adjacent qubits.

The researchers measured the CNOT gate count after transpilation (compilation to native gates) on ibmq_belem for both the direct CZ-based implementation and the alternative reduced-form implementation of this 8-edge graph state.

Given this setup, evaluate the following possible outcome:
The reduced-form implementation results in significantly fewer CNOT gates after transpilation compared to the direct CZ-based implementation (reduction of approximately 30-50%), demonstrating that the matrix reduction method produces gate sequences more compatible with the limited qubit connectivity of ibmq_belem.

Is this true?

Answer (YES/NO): YES